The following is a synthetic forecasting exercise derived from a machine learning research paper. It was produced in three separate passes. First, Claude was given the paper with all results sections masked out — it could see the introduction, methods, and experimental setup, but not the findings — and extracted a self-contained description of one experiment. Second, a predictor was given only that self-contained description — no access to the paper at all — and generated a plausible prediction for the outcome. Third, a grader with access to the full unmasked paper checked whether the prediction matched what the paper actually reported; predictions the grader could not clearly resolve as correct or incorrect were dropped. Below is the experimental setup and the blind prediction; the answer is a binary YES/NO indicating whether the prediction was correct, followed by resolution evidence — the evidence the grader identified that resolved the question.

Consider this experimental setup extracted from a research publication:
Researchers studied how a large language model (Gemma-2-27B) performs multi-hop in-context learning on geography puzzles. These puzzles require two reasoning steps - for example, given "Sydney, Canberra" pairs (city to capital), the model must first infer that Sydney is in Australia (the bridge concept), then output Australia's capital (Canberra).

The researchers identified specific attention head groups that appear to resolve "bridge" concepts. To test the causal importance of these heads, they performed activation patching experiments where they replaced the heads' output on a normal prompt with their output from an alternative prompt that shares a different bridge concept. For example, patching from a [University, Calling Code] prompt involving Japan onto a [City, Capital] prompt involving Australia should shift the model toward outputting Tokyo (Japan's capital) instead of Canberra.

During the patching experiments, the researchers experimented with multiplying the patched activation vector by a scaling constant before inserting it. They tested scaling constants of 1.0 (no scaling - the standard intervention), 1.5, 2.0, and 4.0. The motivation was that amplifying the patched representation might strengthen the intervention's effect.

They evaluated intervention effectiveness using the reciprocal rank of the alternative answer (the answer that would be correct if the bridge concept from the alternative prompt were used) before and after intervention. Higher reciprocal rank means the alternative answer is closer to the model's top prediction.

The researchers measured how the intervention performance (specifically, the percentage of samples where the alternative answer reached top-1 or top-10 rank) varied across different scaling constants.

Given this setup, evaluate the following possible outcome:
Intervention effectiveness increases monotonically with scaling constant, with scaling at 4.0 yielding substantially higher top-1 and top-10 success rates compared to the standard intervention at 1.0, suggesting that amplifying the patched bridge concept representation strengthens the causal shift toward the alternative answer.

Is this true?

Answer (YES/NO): NO